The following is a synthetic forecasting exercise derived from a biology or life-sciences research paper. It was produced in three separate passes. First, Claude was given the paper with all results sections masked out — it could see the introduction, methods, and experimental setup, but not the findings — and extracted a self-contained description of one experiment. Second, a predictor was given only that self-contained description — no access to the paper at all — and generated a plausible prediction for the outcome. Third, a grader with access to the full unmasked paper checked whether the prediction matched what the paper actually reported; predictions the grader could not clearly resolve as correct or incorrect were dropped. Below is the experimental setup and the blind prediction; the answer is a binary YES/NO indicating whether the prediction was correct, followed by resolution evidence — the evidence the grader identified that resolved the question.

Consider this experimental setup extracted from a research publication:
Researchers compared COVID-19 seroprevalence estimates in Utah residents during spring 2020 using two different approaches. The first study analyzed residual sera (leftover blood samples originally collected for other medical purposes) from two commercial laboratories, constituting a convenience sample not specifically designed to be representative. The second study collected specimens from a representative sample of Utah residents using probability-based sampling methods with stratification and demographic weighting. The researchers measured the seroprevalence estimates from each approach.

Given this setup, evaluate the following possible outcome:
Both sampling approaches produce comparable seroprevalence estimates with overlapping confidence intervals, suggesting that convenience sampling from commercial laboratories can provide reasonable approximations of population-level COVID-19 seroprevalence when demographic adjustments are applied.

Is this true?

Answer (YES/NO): NO